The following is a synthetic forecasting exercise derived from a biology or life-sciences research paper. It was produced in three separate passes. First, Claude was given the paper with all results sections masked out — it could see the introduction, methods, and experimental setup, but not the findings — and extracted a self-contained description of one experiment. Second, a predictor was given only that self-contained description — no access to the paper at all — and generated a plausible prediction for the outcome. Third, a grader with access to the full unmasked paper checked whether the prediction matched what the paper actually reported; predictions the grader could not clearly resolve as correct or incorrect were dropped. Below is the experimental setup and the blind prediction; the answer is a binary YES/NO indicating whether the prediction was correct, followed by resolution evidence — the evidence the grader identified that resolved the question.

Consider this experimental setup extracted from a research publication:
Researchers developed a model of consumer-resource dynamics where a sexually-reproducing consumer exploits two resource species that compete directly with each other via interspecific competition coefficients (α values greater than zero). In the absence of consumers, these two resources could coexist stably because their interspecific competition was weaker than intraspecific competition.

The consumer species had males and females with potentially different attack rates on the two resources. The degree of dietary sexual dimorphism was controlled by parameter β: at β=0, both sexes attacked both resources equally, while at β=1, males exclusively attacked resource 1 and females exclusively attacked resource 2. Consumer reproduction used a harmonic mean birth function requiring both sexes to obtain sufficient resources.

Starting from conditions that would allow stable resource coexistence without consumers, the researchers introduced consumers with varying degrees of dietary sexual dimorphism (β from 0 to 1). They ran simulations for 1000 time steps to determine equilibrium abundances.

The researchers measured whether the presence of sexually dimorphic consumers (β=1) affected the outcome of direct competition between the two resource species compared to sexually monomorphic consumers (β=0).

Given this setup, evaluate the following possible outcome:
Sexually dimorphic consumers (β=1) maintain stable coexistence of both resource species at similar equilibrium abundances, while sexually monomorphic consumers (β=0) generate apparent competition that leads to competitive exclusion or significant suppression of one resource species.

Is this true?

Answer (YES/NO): NO